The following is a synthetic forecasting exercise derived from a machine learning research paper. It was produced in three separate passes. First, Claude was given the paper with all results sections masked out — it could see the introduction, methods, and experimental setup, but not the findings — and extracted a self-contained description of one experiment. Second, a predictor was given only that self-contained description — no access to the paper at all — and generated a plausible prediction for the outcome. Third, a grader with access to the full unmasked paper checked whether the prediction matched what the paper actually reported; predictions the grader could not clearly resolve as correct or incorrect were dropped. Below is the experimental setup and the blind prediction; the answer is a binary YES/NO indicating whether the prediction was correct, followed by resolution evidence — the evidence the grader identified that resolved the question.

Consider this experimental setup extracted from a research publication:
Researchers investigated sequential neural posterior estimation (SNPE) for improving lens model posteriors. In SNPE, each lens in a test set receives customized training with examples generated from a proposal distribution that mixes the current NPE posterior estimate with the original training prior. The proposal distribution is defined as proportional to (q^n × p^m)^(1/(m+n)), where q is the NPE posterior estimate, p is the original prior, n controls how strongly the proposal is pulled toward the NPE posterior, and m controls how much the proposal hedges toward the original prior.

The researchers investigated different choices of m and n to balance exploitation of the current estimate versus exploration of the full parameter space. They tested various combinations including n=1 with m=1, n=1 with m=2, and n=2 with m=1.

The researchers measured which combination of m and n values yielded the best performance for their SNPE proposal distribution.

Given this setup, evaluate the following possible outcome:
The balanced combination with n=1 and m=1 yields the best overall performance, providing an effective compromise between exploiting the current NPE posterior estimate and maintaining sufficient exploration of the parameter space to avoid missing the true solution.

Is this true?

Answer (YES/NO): NO